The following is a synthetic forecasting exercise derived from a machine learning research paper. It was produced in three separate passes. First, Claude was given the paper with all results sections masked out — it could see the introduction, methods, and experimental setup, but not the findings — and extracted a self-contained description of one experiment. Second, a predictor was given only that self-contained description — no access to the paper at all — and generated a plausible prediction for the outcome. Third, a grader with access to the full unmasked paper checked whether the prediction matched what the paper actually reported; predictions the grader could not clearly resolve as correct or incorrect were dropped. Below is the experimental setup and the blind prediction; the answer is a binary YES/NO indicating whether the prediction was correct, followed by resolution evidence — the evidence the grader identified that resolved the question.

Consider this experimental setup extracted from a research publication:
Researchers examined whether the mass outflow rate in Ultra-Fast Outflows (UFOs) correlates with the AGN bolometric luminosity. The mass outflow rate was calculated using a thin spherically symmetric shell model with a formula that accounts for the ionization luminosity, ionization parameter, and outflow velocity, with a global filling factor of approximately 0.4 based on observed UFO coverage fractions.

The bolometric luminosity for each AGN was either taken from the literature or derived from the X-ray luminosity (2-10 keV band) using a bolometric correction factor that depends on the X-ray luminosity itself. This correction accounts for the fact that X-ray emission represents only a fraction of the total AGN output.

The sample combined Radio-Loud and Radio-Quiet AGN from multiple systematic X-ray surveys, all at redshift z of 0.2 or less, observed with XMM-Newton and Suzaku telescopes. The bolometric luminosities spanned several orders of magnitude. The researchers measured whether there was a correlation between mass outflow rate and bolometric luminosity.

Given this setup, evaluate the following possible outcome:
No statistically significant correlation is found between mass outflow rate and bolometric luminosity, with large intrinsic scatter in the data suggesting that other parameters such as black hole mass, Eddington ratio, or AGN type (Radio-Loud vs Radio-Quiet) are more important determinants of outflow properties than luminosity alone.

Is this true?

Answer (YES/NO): NO